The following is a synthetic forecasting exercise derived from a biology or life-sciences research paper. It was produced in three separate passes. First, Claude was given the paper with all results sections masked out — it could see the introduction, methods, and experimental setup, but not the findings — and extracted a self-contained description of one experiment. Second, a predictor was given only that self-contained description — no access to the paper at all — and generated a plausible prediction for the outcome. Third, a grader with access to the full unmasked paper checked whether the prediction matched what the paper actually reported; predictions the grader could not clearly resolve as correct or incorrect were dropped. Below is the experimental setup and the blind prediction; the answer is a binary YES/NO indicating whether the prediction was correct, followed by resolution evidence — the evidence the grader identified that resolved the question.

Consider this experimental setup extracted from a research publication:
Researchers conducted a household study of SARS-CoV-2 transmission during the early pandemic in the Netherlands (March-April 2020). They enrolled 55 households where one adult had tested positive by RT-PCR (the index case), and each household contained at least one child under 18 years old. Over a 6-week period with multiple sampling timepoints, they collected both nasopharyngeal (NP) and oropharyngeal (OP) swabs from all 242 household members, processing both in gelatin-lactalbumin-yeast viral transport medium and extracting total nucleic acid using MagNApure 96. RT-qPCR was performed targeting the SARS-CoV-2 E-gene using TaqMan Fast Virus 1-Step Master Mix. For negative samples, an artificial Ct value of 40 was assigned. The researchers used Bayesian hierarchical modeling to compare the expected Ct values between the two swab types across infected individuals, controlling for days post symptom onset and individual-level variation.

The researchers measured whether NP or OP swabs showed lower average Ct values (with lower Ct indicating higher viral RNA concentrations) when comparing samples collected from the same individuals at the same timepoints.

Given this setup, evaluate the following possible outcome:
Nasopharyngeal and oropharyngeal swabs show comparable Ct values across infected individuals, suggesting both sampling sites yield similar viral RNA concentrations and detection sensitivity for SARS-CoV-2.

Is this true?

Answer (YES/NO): YES